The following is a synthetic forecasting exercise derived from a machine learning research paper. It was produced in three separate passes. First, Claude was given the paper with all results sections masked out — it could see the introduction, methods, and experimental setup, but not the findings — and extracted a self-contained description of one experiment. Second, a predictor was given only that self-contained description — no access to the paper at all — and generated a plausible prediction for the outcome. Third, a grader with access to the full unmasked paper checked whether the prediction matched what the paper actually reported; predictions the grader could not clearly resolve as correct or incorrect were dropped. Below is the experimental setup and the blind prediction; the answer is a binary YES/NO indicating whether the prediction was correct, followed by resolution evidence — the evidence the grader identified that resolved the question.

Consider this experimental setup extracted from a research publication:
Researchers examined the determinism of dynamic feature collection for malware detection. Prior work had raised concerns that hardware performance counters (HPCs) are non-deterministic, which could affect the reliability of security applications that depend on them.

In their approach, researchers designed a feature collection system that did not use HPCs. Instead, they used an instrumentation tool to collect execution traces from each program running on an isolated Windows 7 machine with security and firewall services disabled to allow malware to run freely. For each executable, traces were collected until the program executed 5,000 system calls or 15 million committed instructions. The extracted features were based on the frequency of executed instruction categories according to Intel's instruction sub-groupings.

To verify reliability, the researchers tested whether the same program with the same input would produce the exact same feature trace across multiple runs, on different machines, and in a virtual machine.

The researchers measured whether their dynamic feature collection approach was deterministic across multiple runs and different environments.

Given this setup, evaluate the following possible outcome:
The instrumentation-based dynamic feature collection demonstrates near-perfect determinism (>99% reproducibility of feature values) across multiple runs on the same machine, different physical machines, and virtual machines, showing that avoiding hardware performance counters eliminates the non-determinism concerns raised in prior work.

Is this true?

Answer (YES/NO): YES